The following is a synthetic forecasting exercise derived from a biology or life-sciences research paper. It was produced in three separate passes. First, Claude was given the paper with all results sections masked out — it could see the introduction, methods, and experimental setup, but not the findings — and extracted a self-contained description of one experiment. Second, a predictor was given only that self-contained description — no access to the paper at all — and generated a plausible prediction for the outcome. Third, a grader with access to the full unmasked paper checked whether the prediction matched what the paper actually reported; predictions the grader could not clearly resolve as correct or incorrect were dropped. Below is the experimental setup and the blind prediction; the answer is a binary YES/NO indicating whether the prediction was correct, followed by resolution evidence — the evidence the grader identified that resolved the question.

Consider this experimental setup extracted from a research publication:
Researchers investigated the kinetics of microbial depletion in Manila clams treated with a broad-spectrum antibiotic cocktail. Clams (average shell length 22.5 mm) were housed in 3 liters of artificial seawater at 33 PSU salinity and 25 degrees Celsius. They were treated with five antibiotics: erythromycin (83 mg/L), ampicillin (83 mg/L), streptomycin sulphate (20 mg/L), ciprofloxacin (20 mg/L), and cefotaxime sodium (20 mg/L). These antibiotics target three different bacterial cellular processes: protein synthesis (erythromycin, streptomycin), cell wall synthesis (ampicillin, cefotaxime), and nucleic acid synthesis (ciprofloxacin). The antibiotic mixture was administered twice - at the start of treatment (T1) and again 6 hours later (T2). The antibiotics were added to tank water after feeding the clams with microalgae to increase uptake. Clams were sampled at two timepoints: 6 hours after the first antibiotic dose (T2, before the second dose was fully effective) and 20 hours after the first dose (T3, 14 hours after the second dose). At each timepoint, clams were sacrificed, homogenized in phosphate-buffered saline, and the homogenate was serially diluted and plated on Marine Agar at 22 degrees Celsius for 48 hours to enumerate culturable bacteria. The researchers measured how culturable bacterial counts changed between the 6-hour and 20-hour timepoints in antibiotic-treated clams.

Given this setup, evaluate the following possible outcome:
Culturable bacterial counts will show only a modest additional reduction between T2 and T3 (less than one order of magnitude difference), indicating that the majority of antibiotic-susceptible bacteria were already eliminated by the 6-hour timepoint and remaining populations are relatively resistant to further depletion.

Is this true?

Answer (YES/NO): NO